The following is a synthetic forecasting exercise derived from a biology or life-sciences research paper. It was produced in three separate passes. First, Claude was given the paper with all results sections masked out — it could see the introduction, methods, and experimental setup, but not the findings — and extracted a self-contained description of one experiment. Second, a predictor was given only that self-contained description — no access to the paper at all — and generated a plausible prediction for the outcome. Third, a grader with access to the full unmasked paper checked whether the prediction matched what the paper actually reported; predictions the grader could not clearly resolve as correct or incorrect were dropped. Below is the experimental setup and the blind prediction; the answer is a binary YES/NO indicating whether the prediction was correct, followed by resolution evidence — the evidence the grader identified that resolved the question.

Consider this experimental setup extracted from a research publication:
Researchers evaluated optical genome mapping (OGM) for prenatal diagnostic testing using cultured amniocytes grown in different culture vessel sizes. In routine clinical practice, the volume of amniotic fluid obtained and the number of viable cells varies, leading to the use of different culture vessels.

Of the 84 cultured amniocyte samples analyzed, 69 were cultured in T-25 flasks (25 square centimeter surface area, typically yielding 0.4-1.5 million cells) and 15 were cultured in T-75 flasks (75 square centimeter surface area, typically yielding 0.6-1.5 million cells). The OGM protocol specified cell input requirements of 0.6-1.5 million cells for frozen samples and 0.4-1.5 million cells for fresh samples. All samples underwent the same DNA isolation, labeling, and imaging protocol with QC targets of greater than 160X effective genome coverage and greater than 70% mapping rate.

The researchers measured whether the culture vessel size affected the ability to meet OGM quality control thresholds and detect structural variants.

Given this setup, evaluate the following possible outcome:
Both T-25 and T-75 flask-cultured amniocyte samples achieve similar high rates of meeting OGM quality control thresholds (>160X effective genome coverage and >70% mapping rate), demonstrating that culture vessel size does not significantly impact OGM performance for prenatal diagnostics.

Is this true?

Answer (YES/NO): YES